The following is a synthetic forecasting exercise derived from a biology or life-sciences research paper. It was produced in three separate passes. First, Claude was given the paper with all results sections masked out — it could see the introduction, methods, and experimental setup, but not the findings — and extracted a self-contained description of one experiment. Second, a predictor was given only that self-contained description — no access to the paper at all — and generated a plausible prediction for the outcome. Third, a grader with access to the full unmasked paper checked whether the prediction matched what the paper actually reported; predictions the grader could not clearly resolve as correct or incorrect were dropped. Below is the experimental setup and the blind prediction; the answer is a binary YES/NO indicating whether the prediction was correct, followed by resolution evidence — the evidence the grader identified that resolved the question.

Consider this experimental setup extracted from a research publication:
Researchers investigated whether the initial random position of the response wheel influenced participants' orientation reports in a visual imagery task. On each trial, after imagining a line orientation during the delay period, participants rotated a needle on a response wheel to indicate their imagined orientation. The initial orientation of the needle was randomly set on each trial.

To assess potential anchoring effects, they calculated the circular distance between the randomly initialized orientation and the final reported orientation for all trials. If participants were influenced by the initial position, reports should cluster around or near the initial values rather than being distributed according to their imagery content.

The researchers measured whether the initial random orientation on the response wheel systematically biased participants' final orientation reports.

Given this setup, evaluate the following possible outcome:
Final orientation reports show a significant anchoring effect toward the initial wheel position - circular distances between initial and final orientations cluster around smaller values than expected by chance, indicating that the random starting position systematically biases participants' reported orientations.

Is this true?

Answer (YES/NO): NO